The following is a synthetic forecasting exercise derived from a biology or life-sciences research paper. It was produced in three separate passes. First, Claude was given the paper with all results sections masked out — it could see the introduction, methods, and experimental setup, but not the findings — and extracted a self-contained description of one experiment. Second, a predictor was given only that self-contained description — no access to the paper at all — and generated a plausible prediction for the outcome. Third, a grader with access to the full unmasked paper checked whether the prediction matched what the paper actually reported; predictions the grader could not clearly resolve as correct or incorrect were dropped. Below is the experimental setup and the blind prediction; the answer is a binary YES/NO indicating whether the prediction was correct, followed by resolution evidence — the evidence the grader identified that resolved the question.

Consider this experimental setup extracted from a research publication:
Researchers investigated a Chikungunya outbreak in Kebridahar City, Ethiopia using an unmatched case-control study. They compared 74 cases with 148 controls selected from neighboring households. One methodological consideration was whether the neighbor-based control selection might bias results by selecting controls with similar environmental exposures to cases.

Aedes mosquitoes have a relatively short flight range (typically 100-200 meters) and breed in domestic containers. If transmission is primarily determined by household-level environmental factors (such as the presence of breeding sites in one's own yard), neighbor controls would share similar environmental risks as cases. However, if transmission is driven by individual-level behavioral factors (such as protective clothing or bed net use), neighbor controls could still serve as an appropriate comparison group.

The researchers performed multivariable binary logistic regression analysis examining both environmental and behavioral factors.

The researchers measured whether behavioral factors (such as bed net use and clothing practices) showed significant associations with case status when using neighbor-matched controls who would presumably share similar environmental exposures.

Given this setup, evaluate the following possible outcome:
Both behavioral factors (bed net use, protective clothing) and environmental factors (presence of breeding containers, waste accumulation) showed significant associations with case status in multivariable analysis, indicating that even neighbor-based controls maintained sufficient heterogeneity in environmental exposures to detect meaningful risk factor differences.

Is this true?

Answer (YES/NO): YES